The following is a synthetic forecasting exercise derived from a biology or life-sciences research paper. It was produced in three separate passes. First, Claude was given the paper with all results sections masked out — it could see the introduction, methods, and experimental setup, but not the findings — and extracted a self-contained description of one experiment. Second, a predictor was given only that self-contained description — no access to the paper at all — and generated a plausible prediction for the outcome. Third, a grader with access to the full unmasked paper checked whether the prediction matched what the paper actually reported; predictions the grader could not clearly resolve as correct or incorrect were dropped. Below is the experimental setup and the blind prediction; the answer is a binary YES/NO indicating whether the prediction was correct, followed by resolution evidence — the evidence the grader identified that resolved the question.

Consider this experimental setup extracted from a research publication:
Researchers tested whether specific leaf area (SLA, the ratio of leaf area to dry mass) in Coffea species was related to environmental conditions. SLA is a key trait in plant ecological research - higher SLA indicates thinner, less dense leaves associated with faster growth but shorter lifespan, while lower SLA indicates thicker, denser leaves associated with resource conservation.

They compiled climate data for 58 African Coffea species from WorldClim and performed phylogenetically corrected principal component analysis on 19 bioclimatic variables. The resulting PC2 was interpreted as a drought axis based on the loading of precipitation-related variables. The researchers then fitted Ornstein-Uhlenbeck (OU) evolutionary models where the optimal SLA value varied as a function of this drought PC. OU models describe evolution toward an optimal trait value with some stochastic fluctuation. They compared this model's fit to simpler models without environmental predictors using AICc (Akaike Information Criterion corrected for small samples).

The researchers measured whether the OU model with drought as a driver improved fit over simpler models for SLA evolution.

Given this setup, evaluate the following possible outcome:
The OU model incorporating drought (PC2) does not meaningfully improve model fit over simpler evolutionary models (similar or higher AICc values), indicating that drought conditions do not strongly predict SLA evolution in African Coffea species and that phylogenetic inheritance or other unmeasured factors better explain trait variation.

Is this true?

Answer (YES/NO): NO